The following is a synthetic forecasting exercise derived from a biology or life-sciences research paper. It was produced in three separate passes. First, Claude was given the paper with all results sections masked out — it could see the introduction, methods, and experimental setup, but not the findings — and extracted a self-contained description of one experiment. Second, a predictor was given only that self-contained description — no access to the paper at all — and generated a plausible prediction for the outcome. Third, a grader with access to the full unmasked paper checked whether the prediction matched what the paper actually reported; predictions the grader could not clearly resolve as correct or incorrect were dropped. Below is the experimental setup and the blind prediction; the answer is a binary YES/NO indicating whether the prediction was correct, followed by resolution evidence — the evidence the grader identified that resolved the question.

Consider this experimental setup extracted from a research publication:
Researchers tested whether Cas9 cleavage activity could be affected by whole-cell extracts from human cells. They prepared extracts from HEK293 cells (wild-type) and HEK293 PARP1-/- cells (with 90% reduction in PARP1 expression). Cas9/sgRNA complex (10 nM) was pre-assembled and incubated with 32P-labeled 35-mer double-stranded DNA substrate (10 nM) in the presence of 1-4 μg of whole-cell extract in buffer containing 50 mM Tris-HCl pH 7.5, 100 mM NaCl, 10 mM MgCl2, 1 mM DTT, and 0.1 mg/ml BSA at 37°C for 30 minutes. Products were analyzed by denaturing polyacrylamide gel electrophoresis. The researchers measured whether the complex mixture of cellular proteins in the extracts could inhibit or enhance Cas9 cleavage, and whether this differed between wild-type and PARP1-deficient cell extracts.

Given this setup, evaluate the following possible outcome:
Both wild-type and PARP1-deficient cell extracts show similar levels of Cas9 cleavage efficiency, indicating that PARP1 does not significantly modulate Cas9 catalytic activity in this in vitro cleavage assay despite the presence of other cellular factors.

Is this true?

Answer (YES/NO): YES